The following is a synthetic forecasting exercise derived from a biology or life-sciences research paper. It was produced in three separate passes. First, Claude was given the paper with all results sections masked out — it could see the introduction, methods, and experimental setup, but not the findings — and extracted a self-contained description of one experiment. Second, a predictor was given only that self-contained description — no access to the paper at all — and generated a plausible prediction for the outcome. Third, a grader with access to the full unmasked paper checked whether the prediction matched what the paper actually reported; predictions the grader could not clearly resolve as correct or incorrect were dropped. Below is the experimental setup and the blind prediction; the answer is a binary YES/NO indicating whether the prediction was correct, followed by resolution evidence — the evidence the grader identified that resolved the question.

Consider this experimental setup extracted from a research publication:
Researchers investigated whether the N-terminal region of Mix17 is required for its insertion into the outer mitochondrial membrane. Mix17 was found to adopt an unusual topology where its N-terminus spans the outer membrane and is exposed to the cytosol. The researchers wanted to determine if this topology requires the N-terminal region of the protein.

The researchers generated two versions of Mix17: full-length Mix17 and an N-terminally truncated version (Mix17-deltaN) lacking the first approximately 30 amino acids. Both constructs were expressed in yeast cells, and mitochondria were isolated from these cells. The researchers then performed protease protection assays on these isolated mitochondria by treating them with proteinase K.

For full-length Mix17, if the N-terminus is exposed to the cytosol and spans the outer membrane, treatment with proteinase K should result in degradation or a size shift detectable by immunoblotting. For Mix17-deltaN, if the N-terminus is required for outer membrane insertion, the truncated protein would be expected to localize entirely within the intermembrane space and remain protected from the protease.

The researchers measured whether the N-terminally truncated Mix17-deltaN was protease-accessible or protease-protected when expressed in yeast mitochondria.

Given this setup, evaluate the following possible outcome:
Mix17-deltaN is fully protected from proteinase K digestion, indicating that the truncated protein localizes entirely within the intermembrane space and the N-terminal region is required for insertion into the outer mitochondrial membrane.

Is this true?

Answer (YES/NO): YES